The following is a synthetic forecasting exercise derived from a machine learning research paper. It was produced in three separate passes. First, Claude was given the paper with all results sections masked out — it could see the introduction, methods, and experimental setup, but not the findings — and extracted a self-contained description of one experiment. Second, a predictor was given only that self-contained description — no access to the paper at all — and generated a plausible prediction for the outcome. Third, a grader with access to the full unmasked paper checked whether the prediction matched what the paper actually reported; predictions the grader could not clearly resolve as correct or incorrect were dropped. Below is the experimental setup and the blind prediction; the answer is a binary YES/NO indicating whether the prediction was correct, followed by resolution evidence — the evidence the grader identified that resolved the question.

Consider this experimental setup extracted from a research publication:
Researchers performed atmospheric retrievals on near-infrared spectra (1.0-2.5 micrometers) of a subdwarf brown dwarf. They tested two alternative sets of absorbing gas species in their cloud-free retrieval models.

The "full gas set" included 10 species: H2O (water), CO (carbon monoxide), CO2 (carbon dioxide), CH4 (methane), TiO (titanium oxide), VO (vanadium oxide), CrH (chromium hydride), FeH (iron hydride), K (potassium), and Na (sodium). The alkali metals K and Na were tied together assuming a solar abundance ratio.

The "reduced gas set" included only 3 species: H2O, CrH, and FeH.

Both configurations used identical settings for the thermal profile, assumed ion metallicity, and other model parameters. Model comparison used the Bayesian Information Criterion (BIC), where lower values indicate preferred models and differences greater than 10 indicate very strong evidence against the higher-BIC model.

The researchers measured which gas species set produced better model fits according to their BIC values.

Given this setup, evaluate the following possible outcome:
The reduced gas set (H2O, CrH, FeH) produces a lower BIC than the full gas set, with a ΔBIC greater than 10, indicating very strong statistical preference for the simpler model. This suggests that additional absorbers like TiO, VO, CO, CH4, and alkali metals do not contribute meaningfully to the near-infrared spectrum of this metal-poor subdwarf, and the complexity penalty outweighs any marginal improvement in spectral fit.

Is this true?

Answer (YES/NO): YES